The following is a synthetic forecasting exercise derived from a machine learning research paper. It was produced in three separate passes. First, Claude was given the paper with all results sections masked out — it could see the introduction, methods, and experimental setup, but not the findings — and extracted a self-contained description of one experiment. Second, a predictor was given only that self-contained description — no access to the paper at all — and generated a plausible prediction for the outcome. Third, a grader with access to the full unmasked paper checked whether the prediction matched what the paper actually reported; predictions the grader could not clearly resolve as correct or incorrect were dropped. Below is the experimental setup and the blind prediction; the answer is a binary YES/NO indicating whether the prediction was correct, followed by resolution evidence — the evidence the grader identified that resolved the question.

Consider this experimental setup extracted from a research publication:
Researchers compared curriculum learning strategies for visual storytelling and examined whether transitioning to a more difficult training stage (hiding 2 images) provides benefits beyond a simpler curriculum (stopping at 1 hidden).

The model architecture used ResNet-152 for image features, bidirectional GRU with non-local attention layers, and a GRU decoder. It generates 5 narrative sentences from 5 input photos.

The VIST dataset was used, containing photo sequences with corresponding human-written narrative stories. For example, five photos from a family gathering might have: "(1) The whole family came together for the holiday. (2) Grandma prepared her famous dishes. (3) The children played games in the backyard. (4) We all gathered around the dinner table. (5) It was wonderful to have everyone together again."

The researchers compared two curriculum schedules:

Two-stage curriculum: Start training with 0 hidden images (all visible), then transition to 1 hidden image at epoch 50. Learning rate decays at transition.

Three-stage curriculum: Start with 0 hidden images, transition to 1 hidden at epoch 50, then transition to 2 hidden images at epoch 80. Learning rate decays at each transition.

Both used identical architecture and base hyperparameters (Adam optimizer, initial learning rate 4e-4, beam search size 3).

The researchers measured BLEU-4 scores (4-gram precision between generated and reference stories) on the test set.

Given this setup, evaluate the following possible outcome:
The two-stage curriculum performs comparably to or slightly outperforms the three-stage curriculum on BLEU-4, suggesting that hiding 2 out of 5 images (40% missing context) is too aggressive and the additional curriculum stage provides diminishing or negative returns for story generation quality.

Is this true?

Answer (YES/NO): NO